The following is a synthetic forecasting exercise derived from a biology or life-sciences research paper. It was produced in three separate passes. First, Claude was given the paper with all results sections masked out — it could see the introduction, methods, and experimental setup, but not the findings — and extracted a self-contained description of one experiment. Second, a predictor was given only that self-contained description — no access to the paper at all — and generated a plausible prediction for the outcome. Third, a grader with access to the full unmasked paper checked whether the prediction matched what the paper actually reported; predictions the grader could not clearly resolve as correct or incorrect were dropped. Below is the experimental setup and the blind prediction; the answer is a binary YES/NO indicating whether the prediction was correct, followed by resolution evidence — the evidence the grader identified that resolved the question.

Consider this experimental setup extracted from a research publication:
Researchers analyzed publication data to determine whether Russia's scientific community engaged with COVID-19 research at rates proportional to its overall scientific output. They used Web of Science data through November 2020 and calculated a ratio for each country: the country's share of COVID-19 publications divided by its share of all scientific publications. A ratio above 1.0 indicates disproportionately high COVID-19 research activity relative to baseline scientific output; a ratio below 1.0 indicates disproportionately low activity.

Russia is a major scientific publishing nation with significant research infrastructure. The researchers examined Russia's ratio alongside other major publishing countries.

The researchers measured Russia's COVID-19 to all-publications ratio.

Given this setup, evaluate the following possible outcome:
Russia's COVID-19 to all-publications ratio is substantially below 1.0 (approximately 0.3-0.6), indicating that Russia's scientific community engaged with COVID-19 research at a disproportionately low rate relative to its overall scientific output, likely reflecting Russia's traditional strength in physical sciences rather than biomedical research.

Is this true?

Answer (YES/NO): YES